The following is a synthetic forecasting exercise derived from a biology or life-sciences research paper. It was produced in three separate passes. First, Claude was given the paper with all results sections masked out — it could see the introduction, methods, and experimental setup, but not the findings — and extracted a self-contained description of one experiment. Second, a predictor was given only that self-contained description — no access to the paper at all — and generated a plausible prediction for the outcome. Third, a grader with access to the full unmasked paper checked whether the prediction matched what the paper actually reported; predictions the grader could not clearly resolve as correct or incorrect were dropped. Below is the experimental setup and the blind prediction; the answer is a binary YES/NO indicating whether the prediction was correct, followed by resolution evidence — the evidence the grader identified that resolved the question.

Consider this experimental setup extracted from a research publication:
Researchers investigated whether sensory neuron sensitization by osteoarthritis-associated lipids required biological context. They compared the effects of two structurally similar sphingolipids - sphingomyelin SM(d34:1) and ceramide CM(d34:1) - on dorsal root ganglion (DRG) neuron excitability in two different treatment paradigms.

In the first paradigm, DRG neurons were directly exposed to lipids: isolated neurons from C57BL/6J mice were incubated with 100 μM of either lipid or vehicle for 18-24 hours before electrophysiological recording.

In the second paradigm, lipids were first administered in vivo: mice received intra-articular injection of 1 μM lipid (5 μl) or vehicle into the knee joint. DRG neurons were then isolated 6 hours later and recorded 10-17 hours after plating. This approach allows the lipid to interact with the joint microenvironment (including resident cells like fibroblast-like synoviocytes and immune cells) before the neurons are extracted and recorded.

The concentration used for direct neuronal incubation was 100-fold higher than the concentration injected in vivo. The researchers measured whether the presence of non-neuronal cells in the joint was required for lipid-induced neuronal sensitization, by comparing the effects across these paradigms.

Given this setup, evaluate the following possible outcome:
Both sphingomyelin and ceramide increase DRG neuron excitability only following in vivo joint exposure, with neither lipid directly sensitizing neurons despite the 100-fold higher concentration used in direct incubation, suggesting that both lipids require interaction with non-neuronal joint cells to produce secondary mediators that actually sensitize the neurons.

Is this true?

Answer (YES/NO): NO